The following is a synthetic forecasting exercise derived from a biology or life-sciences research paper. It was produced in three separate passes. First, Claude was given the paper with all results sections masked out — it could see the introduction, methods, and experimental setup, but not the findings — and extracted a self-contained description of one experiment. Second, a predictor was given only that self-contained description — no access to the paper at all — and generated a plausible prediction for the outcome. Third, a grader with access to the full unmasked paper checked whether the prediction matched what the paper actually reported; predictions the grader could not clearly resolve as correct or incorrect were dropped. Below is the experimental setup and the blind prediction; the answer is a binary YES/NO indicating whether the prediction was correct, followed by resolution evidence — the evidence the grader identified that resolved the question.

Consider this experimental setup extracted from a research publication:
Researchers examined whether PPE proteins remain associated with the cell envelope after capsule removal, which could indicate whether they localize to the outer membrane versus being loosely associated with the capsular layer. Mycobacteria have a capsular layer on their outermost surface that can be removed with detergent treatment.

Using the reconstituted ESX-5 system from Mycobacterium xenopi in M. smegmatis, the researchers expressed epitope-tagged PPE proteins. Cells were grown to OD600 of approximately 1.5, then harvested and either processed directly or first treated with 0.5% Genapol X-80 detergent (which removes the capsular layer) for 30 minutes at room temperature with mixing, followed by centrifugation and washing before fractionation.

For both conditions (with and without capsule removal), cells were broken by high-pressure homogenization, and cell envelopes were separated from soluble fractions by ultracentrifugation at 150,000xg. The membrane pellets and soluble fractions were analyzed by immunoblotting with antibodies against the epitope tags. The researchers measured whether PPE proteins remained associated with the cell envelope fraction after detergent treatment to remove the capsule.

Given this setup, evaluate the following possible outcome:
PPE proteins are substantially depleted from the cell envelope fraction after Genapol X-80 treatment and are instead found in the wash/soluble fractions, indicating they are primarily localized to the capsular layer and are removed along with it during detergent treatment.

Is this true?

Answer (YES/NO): NO